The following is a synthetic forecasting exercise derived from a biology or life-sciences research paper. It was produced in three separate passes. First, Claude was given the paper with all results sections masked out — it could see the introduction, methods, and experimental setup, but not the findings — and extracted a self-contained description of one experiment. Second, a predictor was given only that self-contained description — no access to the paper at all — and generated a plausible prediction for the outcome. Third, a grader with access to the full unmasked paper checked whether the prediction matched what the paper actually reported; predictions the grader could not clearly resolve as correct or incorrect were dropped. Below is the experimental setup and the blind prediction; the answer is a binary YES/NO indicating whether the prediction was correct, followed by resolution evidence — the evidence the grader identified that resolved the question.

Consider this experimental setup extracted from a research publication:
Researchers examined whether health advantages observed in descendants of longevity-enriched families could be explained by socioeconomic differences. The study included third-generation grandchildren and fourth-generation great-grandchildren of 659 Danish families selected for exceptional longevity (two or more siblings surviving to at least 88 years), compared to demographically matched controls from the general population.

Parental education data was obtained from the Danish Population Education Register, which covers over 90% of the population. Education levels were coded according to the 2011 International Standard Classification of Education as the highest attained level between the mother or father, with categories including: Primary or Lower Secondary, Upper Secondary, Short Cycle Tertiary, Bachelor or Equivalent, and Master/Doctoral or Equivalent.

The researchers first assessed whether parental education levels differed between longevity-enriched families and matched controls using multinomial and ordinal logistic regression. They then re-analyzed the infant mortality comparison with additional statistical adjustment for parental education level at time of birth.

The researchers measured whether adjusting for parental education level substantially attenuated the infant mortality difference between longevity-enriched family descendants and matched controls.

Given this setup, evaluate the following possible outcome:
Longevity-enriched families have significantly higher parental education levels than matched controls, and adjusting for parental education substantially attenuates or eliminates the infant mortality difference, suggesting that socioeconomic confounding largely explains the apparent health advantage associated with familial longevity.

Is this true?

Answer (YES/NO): NO